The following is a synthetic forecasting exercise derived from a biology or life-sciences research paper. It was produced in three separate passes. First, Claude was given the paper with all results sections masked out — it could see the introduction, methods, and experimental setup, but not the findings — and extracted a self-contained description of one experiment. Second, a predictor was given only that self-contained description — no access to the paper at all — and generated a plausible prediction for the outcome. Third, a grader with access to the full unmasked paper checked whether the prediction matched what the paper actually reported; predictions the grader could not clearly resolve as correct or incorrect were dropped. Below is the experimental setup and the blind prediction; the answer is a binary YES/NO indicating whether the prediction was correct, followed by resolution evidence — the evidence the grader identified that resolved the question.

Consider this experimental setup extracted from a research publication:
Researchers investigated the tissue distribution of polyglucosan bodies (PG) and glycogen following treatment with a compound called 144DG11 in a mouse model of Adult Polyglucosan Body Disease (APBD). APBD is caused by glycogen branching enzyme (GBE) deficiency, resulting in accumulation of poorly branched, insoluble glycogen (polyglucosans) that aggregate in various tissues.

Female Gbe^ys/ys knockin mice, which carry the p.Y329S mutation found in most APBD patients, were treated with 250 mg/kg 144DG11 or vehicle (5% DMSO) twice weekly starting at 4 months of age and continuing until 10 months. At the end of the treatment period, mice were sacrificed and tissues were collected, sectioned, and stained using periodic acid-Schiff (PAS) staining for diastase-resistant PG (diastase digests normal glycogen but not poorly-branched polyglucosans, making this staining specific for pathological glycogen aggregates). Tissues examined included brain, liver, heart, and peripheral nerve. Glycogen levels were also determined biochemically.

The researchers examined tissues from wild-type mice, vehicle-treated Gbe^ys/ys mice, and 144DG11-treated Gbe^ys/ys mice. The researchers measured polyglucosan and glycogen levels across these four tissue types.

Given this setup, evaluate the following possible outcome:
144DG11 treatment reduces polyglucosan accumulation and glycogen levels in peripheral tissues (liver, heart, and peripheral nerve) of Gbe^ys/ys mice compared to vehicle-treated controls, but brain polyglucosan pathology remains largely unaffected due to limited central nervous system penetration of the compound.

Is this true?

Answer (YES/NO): NO